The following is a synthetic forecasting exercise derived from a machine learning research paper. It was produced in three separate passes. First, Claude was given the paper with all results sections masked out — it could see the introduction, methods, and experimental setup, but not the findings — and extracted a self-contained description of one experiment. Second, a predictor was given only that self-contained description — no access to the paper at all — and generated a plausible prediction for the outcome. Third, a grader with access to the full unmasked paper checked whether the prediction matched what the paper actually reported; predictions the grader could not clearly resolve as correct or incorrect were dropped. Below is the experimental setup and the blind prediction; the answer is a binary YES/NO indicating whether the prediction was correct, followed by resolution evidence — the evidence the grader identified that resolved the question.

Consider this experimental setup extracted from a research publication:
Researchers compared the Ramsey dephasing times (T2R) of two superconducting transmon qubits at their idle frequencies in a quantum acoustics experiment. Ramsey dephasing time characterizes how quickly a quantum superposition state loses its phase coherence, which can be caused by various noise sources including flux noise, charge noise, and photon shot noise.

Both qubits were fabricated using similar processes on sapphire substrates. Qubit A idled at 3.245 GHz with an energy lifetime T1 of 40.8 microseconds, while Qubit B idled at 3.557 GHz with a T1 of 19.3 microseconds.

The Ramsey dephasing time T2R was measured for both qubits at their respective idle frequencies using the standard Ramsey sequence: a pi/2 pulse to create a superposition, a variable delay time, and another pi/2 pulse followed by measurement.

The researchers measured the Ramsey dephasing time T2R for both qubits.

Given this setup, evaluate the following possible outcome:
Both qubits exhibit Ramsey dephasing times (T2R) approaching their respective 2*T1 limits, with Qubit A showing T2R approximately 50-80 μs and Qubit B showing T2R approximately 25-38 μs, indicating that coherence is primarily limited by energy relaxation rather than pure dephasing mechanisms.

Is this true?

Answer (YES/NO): NO